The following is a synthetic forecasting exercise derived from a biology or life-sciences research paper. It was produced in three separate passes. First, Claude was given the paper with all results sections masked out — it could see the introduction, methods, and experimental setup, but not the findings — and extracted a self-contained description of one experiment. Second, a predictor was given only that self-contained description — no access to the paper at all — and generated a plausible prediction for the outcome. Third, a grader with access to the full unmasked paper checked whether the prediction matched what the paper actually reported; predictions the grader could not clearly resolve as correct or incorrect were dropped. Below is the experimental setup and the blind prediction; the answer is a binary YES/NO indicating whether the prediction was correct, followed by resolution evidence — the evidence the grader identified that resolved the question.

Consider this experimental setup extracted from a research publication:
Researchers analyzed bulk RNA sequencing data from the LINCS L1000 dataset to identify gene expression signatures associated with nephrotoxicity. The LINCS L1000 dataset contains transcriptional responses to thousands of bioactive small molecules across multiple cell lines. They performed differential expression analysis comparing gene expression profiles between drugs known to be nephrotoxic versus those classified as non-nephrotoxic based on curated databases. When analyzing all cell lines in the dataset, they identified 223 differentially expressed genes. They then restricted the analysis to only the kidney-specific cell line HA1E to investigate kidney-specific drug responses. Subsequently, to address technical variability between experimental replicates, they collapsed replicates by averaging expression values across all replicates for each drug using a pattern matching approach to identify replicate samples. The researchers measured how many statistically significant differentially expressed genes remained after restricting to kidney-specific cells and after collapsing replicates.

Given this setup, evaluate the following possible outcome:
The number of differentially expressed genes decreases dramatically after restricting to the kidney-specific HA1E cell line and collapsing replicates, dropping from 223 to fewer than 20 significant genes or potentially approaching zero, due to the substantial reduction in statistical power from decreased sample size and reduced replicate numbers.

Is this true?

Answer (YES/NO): YES